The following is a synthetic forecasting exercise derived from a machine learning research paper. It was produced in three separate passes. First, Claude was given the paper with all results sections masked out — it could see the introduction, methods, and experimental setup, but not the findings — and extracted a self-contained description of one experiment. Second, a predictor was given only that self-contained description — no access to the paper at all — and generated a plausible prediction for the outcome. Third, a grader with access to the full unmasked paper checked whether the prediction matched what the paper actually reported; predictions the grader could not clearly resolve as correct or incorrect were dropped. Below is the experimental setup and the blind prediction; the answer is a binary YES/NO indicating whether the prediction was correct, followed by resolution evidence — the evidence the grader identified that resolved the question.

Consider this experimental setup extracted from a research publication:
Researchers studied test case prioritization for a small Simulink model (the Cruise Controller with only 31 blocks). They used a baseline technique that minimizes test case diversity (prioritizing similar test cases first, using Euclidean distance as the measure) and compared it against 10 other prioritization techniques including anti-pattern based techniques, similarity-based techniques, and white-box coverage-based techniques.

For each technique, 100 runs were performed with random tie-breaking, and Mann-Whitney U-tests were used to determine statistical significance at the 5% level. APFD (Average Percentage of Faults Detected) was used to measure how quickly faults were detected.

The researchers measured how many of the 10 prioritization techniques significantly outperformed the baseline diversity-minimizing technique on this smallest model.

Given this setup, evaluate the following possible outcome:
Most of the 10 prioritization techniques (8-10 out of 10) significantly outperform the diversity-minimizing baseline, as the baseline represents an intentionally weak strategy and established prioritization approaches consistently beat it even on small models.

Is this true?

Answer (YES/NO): NO